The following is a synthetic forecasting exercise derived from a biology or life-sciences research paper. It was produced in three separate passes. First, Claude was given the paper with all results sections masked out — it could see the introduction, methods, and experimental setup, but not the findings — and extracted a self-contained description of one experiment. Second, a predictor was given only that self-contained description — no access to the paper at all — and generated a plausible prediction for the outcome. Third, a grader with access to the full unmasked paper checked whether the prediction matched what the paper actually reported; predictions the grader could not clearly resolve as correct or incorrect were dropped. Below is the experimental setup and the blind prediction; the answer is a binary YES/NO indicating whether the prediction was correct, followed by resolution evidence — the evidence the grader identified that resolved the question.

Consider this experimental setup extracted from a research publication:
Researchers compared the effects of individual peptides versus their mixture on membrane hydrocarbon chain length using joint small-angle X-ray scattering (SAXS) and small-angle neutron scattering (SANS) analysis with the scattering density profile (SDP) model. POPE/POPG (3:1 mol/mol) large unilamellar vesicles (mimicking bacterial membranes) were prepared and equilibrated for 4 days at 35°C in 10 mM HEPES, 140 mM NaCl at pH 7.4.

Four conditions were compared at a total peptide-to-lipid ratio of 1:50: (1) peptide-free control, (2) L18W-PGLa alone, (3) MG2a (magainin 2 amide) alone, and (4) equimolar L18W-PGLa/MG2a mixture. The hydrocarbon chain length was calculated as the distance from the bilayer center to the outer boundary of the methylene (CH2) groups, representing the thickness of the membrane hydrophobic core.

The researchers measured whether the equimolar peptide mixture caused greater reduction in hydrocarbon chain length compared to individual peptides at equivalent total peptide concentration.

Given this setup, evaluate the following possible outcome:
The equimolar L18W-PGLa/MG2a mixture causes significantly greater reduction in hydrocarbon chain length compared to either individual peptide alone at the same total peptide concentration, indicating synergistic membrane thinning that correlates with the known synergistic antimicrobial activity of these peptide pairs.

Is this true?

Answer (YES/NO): YES